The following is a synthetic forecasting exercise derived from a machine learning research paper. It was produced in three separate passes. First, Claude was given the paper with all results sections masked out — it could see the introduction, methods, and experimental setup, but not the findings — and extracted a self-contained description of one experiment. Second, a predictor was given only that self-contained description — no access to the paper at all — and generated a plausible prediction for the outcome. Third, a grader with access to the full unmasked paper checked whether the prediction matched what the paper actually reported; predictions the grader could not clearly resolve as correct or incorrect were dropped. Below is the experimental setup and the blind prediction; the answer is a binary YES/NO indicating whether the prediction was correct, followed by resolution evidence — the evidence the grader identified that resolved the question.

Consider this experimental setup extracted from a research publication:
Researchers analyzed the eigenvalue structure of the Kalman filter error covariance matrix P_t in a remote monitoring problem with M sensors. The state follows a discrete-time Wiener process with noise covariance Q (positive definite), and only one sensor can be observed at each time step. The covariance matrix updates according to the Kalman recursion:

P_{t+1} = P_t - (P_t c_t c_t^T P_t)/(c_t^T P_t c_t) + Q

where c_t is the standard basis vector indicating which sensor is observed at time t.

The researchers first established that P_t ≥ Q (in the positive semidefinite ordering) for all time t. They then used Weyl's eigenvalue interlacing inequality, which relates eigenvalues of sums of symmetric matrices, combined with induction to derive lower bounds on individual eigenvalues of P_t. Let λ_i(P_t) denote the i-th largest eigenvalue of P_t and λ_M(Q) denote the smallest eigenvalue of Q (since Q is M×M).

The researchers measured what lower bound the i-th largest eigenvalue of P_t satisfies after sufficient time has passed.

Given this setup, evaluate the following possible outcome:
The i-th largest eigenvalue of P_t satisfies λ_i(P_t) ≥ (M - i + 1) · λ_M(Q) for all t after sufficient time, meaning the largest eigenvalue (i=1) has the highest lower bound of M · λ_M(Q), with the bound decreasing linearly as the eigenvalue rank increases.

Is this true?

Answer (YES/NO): YES